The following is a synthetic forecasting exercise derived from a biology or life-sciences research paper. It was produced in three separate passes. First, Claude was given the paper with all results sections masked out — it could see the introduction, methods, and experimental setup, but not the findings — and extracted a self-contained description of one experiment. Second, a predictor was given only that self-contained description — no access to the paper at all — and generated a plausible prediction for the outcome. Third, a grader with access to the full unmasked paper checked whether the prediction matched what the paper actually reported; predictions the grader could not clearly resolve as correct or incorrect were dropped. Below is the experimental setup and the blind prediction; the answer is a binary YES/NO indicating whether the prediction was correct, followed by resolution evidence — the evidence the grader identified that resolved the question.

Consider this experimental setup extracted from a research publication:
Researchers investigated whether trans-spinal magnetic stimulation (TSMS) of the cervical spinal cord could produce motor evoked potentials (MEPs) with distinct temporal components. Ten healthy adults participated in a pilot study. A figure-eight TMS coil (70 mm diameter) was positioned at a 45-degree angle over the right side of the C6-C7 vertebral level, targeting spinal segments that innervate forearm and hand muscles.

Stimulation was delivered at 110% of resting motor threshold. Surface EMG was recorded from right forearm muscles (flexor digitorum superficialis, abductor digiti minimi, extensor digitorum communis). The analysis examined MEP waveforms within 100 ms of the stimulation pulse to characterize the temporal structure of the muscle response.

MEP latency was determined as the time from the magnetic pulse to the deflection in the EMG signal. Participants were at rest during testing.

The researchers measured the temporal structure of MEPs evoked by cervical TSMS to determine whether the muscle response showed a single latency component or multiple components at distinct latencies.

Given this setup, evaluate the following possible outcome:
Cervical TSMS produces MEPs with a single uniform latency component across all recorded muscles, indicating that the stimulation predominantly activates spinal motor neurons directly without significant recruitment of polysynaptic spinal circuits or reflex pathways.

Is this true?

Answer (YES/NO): NO